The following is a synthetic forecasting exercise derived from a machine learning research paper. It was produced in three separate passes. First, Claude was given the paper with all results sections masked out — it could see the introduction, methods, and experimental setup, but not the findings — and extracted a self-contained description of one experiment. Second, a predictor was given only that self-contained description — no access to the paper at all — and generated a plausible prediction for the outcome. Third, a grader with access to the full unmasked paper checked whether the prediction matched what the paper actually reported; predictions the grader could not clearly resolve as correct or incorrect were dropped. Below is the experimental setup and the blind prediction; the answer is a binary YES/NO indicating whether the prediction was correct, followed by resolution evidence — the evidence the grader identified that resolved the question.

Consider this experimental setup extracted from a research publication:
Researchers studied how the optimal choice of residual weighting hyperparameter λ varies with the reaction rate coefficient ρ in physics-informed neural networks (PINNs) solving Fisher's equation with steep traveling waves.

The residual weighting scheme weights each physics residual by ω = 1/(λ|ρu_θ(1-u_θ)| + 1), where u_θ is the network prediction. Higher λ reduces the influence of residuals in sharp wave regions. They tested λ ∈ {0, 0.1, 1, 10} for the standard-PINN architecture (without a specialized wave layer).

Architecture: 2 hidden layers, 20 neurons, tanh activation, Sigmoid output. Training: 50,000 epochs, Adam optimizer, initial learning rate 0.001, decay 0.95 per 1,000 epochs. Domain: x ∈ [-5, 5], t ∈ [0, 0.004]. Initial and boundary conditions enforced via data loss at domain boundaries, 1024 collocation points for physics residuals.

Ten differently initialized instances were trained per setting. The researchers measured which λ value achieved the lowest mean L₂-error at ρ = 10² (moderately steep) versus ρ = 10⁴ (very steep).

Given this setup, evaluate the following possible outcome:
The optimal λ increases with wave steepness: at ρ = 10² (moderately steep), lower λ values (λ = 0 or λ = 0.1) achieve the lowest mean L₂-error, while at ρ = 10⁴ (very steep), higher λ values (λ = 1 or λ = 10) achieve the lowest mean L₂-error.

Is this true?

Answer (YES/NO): NO